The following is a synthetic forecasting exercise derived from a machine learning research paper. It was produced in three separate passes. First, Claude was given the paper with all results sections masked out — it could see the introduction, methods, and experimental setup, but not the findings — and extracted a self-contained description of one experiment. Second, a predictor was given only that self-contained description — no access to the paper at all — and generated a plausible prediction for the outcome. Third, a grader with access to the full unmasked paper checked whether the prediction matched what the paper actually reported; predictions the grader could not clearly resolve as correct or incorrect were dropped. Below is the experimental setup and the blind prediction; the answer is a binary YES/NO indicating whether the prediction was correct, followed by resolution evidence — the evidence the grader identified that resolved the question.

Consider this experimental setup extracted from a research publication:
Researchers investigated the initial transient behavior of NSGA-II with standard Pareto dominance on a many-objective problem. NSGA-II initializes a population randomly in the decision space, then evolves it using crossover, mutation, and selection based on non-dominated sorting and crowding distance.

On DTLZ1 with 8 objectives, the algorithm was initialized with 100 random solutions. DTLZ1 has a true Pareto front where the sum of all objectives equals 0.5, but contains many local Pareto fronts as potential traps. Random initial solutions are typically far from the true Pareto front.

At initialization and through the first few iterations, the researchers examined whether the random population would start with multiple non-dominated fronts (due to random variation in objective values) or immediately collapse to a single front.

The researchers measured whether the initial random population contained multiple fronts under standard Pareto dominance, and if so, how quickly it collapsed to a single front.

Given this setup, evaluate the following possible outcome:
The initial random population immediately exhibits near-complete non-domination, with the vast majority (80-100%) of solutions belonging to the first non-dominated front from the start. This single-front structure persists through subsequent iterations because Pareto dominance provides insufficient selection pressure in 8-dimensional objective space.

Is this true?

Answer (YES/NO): YES